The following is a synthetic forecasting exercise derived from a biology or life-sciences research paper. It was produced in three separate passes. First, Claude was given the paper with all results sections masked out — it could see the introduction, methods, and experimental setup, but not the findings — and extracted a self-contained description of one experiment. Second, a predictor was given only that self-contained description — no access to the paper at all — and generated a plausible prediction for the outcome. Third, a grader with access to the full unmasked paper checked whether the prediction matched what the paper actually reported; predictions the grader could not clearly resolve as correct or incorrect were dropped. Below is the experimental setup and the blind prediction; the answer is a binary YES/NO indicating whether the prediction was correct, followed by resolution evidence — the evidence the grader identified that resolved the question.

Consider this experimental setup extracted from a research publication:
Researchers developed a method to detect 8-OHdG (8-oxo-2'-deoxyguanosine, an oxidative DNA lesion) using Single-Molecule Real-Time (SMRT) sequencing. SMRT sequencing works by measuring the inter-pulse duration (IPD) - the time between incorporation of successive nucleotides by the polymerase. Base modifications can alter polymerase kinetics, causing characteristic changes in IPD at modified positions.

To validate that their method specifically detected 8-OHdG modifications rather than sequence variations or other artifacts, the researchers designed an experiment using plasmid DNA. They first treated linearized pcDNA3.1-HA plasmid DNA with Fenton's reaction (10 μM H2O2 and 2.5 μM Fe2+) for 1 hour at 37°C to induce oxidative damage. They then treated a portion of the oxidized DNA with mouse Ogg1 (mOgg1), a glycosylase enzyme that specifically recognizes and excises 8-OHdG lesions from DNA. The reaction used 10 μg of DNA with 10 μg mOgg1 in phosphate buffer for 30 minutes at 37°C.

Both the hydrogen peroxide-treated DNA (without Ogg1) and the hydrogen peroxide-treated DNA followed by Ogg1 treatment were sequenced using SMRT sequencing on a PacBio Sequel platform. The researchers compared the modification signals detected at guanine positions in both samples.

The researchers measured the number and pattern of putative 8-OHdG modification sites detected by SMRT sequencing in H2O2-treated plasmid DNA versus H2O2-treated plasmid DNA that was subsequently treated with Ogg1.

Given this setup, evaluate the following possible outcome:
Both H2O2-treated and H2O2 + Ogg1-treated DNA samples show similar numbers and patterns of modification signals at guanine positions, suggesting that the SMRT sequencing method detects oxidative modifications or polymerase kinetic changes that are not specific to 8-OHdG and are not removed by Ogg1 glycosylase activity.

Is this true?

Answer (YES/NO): NO